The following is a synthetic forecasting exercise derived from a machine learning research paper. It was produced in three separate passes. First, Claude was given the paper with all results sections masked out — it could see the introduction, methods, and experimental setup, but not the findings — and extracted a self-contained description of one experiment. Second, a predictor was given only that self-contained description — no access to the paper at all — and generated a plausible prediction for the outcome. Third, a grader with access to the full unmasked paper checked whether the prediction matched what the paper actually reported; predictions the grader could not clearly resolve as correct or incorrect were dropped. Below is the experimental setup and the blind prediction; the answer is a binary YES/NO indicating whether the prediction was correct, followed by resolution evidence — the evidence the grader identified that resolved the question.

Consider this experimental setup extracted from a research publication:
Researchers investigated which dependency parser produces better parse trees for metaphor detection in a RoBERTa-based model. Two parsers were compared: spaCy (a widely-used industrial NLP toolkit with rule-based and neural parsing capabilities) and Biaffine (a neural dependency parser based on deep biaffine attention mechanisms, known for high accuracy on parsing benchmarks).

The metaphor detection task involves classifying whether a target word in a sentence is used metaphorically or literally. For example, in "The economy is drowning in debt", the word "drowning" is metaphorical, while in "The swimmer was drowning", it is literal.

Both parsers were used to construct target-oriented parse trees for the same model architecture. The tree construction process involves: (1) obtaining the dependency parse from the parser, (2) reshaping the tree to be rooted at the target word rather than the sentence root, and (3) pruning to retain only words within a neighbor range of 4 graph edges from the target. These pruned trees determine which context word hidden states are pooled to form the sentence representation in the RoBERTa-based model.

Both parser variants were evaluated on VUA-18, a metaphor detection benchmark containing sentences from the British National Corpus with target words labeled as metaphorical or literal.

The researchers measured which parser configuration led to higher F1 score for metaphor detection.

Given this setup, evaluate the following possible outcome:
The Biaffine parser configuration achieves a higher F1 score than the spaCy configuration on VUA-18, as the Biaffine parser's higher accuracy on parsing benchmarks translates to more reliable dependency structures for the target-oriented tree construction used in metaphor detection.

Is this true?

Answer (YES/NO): NO